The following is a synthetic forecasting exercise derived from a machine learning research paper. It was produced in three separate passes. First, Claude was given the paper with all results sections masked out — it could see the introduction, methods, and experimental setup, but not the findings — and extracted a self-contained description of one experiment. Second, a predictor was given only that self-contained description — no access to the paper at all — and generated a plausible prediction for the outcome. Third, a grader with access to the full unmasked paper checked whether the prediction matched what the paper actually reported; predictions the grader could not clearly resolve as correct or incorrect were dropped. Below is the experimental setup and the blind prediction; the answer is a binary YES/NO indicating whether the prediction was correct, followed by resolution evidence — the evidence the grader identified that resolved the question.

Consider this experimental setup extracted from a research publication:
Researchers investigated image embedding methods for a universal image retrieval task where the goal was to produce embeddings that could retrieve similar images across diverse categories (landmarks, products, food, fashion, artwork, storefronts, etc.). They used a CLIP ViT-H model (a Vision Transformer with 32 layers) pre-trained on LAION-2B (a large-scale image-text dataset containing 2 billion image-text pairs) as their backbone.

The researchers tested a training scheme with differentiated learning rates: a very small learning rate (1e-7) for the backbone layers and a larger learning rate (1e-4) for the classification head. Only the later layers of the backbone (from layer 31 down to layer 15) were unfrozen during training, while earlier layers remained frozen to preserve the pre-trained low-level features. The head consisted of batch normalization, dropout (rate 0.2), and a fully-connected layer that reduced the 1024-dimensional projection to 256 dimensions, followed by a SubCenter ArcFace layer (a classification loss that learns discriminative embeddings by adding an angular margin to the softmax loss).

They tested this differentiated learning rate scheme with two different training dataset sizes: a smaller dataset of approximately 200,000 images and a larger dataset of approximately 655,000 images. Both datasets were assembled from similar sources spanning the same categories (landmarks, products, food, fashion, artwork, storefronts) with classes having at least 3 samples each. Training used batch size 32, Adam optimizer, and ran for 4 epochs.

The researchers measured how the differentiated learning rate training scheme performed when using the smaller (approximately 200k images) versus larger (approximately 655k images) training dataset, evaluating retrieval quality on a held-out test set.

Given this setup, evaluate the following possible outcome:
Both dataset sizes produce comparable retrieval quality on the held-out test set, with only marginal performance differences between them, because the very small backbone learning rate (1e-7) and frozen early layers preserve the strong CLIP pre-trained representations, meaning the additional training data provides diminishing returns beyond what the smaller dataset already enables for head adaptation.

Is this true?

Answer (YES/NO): NO